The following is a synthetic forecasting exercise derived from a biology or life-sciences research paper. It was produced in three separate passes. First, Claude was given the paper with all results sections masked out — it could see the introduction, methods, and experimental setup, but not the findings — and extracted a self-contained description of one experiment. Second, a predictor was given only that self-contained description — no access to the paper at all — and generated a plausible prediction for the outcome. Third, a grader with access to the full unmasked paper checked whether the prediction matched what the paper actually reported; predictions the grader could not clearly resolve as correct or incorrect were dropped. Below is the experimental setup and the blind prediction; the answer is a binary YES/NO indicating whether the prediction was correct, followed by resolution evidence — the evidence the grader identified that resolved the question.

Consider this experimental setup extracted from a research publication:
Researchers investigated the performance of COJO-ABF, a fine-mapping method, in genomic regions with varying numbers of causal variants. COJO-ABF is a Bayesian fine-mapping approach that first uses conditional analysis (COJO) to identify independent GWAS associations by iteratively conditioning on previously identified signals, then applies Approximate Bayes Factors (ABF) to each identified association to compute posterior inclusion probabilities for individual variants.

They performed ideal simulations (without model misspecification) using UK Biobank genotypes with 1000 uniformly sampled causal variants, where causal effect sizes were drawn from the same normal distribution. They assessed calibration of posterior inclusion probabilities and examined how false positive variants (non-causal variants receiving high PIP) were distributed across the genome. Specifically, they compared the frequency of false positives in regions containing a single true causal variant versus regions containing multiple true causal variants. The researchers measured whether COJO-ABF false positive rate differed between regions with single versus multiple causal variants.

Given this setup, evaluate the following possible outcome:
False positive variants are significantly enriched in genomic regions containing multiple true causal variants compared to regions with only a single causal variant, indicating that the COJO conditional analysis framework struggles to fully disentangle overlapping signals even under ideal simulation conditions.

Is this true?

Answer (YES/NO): YES